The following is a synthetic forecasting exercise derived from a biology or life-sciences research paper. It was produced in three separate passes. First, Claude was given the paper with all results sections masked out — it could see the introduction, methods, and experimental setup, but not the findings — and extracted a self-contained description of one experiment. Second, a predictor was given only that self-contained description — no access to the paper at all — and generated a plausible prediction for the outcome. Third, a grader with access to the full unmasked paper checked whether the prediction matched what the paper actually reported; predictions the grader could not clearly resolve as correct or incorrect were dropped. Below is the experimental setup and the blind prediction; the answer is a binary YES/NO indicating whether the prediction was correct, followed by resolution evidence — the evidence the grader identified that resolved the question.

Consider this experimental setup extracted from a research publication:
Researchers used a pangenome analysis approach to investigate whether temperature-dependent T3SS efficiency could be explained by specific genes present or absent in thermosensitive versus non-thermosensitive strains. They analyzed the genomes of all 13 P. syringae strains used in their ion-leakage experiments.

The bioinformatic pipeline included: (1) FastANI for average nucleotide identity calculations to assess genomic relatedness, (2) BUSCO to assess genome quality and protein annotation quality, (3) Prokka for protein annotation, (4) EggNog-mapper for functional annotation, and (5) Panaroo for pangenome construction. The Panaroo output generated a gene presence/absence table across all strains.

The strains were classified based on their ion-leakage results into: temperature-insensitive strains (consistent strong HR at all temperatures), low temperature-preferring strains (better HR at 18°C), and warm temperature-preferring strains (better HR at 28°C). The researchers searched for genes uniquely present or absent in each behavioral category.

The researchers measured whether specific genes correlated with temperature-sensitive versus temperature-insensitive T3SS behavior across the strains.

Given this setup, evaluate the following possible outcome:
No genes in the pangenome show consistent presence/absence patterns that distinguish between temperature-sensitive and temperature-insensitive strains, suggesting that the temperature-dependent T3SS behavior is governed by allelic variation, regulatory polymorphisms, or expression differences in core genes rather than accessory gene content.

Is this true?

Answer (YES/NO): NO